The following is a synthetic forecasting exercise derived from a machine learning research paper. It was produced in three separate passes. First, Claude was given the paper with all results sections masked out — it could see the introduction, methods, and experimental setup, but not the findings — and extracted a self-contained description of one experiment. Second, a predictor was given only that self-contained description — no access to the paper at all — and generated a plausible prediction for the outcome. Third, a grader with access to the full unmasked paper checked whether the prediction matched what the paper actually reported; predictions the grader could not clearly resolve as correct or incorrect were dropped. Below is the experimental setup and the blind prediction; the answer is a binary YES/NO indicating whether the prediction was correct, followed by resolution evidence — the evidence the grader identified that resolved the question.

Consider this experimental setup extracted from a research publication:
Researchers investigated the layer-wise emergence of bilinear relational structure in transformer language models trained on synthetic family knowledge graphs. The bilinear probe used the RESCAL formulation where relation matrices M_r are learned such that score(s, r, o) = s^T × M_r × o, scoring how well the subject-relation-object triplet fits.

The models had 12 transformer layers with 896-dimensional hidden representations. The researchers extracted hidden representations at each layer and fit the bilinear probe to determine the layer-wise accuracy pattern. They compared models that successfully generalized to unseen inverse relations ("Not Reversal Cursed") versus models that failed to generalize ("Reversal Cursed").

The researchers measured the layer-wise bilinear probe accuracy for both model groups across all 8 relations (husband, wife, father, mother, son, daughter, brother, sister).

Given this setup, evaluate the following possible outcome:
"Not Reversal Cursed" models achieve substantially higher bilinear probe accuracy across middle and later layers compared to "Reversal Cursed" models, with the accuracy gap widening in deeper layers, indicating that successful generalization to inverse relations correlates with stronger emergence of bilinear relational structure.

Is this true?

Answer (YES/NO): NO